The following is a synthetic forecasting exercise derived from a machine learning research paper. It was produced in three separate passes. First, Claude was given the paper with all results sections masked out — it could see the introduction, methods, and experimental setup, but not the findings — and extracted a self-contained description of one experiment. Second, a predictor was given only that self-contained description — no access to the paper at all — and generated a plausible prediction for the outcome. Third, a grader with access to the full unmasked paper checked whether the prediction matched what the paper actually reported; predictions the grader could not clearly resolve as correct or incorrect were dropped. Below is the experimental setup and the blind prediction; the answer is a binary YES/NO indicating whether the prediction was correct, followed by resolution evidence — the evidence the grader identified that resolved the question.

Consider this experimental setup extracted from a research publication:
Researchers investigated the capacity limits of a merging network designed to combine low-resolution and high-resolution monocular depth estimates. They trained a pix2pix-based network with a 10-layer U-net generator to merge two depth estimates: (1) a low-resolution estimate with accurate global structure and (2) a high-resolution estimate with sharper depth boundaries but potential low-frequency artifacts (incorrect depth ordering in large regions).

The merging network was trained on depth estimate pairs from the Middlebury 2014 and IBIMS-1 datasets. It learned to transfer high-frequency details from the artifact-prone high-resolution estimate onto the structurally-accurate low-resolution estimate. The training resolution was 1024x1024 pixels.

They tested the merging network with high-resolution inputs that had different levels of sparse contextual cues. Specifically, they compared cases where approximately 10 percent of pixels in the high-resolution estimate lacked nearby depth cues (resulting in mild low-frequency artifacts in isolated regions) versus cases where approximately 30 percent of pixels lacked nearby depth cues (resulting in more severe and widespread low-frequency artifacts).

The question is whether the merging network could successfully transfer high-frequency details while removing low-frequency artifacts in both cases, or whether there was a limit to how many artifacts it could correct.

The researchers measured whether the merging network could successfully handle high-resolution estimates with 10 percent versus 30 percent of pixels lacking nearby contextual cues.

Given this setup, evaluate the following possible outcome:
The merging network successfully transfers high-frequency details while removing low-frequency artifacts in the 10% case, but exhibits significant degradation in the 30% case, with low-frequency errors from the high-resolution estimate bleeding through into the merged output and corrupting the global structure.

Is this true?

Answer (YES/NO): NO